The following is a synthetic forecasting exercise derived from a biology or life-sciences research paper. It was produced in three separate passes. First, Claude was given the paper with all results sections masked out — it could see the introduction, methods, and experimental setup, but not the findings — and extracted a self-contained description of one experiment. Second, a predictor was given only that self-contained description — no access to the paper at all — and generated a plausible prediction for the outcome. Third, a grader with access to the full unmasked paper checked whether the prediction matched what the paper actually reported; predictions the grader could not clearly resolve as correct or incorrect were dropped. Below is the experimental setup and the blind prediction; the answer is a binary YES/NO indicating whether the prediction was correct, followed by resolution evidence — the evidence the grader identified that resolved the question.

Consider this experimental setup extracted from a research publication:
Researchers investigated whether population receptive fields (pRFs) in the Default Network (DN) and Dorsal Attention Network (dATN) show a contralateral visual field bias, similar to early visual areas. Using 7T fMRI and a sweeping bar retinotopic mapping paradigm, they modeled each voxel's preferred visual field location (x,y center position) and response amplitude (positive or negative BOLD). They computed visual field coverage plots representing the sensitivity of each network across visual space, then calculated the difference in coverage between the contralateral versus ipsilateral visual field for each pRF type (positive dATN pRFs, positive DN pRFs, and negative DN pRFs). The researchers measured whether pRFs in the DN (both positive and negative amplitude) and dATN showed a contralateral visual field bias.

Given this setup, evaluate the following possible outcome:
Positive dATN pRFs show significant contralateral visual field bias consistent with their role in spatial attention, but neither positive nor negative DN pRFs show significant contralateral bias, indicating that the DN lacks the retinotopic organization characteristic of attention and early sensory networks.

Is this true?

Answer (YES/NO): NO